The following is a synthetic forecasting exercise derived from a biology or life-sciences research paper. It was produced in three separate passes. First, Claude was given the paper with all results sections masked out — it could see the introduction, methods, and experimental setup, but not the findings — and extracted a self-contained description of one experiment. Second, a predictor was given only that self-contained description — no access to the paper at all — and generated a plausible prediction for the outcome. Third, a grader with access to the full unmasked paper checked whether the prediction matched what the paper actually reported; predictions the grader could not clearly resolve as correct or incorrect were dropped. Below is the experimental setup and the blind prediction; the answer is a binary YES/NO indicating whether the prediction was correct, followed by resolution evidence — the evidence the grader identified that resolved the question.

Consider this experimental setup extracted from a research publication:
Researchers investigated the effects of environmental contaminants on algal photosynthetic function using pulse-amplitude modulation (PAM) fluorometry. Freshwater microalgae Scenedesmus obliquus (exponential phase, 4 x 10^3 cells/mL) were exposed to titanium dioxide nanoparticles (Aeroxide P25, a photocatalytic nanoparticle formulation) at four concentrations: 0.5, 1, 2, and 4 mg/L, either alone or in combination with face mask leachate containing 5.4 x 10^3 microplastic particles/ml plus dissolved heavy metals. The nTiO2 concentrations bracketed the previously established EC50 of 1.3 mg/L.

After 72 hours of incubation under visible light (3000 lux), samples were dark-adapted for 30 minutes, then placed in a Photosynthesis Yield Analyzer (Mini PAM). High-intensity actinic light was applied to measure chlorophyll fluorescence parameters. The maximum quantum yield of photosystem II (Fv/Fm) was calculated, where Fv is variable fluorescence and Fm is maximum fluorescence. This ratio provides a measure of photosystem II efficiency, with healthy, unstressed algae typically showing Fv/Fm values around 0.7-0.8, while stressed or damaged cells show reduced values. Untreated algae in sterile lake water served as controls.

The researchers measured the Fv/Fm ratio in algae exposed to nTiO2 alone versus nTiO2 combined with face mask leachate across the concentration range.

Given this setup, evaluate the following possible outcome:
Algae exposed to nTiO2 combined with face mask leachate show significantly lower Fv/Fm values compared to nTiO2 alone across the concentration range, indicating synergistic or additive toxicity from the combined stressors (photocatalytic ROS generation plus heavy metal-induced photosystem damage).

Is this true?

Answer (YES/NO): YES